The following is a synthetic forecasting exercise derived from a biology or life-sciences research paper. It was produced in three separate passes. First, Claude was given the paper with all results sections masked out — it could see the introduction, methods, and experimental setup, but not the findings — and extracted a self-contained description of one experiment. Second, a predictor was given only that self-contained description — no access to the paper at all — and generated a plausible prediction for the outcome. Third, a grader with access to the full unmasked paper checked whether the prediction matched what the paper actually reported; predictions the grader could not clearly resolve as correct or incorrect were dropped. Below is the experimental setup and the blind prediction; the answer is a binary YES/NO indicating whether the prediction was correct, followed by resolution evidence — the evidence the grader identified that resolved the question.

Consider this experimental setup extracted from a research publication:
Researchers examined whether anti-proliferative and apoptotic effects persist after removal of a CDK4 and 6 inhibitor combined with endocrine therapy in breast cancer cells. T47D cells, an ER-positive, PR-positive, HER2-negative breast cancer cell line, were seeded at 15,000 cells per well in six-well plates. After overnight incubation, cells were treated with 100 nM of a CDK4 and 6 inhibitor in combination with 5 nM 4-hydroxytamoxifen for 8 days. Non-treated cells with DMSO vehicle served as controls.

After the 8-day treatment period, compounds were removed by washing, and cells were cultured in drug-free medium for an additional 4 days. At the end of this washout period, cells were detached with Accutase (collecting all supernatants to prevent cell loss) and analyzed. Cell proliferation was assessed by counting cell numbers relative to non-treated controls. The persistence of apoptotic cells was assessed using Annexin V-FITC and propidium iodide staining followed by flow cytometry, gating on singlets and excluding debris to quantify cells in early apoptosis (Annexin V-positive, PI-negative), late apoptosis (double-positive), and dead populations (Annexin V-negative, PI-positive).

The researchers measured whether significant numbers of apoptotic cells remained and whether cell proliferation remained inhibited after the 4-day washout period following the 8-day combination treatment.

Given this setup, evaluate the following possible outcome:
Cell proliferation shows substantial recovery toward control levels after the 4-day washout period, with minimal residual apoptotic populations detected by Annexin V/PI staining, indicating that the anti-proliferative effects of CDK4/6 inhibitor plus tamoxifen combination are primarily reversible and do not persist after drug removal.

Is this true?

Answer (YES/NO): NO